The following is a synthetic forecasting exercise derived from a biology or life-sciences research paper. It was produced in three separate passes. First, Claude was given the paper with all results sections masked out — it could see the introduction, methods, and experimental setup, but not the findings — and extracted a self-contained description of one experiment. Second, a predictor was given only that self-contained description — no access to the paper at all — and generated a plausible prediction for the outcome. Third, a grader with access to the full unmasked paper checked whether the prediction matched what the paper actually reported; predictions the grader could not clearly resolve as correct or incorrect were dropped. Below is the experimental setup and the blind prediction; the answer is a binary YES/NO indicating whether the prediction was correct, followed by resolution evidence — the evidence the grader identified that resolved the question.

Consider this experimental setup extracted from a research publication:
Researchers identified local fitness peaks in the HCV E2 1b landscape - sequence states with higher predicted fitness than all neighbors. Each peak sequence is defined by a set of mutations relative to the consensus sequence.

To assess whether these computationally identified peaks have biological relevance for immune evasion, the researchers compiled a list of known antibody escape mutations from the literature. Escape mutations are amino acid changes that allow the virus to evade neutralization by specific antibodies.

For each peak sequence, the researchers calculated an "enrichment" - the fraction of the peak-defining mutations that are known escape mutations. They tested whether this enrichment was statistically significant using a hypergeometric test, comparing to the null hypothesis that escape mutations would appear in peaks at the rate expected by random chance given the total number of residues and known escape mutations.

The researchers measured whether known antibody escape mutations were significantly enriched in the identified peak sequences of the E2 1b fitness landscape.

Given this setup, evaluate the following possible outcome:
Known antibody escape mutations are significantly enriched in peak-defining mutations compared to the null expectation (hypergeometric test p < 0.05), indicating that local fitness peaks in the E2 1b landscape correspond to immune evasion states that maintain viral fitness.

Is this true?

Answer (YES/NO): YES